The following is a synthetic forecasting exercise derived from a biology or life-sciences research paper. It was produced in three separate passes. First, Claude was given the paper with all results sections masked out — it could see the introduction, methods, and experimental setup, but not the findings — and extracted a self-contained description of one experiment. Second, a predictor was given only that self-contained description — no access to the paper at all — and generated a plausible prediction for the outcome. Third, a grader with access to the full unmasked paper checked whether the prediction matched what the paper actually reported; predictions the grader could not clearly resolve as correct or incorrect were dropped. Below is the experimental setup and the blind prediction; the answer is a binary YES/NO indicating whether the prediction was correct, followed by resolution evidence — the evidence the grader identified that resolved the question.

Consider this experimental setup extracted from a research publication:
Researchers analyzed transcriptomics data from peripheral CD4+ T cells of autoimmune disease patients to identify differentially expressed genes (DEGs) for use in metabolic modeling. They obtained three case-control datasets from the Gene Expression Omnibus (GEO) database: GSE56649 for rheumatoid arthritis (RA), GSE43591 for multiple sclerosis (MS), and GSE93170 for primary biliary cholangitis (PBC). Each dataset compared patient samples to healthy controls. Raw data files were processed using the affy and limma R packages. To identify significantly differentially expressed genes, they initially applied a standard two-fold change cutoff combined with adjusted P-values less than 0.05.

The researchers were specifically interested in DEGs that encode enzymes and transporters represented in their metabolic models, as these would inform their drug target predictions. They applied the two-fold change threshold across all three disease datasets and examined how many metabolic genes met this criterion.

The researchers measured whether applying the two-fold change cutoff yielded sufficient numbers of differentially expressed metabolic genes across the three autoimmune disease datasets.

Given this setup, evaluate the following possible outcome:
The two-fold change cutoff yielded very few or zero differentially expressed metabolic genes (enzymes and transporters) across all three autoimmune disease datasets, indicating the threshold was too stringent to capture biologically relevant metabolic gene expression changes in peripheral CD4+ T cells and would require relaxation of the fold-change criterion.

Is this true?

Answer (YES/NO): NO